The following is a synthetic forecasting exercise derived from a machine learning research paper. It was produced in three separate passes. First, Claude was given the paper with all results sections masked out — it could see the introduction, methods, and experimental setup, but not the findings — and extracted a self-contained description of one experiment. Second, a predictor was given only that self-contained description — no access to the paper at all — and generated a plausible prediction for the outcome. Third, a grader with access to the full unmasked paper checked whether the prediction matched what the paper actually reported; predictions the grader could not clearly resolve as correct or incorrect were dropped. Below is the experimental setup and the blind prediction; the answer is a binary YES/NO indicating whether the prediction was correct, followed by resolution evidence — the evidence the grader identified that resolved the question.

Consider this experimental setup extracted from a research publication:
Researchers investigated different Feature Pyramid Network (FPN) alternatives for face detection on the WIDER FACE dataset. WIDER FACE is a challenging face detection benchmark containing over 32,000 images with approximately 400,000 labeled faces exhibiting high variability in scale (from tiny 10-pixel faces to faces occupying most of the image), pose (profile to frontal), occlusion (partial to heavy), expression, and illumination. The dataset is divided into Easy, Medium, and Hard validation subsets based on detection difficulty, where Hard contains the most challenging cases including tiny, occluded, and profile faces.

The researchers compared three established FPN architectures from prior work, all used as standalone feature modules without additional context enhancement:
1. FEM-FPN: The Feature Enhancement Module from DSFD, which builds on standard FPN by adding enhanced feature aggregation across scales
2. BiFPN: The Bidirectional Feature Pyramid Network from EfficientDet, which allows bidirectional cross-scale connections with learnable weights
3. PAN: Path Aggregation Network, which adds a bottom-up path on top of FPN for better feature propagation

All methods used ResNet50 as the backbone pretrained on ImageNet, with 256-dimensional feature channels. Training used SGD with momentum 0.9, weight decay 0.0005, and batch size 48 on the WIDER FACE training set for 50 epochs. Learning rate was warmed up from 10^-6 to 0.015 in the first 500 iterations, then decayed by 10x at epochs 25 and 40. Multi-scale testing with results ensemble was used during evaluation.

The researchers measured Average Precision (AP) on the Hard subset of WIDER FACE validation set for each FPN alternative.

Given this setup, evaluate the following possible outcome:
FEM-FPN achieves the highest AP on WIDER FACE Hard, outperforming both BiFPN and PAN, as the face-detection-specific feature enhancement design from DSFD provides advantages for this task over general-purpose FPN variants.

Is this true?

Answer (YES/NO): NO